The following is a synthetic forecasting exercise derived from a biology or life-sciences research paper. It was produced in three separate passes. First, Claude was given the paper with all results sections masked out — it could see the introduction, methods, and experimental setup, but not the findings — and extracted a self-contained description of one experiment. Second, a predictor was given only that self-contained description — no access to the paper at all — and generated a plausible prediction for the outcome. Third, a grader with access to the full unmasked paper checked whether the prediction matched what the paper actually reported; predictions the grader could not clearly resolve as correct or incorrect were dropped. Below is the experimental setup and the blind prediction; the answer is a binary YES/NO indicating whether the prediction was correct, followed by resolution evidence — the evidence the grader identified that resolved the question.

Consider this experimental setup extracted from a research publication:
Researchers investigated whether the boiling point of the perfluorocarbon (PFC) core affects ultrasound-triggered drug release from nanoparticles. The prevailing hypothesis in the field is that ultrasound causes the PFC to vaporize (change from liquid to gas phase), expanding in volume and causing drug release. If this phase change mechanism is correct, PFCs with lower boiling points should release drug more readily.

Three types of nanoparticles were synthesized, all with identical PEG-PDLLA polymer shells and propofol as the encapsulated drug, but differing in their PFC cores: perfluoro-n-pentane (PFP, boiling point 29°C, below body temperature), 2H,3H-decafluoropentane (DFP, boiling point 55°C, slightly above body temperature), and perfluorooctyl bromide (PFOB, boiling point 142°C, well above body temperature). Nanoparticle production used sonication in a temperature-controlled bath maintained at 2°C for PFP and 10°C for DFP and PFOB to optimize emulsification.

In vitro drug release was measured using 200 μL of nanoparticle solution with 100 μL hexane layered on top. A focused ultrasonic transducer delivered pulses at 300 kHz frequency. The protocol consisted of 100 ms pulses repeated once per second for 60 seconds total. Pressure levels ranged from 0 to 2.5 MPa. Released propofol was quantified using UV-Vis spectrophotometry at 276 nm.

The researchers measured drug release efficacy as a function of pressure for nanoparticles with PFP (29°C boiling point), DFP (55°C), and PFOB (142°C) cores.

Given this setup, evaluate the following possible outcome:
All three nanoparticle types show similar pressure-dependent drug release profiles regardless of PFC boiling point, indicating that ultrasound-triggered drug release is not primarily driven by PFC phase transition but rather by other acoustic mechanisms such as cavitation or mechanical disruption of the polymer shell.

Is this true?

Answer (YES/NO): YES